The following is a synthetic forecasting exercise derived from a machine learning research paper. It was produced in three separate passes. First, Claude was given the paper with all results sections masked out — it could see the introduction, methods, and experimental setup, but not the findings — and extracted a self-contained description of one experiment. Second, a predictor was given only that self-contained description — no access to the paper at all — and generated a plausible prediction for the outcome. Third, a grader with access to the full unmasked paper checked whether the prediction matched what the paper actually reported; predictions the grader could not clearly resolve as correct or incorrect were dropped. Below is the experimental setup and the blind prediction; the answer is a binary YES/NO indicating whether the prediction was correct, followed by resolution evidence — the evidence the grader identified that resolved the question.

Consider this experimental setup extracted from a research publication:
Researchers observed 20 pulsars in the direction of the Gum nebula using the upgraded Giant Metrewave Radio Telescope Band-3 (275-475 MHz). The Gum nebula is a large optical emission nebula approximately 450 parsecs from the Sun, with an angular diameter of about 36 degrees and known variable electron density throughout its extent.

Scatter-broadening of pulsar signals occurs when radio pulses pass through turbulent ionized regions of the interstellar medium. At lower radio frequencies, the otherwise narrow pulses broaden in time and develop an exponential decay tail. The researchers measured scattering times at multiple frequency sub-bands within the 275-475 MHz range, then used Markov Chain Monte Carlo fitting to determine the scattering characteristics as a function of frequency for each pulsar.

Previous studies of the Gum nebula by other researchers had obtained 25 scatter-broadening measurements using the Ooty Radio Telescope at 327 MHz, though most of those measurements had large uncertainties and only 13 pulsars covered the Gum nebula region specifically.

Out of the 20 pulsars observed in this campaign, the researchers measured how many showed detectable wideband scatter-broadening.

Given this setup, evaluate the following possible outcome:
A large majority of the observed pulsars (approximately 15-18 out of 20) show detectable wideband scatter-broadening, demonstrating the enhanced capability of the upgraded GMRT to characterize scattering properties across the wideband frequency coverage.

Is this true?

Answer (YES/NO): NO